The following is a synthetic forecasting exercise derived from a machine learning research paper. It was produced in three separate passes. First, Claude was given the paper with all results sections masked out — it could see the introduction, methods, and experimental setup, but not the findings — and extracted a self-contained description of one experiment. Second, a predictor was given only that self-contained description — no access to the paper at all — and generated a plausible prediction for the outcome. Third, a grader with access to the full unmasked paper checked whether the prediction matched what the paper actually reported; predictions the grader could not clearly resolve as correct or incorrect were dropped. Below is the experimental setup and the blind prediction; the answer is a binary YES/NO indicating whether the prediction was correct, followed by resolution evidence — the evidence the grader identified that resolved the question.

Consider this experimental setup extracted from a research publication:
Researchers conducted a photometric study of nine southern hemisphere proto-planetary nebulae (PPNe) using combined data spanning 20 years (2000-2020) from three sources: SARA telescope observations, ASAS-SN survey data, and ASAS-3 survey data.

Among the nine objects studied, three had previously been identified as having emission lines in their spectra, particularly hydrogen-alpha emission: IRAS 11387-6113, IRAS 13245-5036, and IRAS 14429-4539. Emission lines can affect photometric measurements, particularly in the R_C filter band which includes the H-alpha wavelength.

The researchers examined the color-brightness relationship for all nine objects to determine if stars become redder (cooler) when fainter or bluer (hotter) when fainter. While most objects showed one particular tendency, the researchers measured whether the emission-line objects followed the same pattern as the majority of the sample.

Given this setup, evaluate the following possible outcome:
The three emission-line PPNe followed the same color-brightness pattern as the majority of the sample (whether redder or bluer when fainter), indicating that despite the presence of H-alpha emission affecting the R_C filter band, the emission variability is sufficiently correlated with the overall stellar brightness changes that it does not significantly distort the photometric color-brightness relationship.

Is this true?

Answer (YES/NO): NO